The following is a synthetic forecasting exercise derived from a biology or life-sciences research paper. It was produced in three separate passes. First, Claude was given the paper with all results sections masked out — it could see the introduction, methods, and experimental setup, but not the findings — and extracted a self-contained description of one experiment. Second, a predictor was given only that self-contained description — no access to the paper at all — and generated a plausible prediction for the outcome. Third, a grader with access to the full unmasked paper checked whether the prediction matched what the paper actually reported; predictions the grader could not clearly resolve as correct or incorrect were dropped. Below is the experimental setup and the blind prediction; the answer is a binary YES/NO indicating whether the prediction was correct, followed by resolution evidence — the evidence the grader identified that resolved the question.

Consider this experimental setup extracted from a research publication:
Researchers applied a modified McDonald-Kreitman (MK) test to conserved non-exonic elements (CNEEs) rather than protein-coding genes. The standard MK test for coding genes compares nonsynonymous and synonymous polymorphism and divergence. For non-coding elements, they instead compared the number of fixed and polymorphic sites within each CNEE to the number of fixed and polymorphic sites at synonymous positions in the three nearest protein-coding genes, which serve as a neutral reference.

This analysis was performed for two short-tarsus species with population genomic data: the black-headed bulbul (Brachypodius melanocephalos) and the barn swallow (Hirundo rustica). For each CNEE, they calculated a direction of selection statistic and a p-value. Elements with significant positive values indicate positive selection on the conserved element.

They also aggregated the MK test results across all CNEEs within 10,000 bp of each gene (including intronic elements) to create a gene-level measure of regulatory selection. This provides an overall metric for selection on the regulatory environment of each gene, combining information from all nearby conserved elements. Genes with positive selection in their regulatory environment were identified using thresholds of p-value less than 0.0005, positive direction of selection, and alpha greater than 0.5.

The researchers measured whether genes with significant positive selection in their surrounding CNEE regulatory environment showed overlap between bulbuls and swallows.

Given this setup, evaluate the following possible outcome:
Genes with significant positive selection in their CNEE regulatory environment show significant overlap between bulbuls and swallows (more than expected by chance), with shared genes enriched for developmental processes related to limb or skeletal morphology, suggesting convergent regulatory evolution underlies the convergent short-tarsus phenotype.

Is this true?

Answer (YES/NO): NO